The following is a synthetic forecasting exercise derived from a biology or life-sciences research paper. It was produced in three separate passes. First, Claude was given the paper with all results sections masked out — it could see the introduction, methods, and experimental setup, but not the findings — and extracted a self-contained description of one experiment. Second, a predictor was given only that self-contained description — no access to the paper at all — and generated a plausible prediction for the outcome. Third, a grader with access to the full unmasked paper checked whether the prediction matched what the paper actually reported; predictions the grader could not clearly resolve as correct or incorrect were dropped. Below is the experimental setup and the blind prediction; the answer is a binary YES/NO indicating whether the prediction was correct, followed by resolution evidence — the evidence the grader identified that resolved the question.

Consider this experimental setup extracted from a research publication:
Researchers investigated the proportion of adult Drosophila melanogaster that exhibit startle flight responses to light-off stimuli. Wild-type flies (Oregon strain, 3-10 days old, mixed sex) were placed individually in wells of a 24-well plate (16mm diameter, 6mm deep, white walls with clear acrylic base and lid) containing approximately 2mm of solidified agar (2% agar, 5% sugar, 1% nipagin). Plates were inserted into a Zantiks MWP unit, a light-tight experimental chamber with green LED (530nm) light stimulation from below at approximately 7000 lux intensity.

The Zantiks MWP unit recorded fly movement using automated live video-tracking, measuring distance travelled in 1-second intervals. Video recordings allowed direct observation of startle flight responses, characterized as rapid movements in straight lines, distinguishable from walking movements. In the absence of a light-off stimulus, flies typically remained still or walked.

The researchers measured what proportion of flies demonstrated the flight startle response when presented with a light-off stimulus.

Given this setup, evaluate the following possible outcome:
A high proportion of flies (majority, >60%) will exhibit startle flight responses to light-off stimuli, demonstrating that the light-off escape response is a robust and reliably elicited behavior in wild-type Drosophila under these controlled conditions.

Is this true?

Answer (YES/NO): YES